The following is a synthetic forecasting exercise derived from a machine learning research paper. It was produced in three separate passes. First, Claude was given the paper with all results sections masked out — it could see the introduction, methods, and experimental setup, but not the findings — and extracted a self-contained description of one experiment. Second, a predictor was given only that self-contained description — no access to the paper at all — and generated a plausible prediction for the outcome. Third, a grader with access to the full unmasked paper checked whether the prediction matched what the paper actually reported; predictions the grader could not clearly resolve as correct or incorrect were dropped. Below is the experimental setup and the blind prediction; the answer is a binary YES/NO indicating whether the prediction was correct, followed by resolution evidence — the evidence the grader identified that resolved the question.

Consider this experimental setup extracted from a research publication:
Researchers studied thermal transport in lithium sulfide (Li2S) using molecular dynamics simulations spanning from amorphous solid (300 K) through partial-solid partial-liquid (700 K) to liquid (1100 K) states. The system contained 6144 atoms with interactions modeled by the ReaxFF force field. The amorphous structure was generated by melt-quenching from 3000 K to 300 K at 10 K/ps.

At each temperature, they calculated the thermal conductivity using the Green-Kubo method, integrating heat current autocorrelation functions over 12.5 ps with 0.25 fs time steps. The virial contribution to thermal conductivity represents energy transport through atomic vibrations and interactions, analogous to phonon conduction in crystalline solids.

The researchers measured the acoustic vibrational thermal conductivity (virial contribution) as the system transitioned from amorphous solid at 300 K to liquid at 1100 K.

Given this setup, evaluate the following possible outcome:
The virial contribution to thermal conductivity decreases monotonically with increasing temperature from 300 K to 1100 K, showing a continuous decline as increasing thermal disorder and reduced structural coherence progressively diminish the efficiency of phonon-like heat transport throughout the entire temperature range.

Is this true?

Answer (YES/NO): NO